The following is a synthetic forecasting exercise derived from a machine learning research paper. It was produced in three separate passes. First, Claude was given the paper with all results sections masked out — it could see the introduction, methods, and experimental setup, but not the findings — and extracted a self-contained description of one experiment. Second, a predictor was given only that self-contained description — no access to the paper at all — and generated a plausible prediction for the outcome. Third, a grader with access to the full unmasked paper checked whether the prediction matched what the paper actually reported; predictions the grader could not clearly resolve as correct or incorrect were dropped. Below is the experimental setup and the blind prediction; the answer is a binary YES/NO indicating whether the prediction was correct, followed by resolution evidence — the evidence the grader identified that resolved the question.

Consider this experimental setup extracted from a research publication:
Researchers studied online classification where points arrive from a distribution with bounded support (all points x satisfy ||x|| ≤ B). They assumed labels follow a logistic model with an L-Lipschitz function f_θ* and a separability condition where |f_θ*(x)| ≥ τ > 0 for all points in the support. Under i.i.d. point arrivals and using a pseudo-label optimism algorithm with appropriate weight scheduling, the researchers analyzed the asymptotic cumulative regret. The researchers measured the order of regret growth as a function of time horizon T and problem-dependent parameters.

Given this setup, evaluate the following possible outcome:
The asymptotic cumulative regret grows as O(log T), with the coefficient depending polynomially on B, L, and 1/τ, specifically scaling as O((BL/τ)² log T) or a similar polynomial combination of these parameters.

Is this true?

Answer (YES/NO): NO